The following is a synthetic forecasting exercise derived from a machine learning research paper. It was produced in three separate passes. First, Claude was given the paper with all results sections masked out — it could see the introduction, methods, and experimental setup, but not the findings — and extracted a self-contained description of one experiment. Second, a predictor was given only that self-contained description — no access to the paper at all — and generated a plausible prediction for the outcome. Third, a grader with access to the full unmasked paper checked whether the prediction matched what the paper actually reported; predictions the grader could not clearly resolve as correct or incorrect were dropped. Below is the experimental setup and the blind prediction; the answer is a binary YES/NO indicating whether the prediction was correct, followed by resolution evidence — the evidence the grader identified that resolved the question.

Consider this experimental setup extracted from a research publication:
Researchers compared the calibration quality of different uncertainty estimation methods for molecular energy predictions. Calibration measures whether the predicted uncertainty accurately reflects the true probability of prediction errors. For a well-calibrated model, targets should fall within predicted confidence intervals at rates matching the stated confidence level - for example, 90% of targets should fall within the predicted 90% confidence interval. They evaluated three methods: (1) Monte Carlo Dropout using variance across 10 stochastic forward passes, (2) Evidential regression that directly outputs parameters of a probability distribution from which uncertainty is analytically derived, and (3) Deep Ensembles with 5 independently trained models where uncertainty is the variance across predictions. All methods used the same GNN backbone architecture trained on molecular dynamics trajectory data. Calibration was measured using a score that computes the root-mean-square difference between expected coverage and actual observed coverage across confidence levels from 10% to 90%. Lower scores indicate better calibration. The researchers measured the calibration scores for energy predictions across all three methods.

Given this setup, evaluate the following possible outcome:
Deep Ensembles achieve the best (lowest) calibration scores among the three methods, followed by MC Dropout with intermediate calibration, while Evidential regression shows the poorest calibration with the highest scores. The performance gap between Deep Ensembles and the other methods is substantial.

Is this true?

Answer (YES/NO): NO